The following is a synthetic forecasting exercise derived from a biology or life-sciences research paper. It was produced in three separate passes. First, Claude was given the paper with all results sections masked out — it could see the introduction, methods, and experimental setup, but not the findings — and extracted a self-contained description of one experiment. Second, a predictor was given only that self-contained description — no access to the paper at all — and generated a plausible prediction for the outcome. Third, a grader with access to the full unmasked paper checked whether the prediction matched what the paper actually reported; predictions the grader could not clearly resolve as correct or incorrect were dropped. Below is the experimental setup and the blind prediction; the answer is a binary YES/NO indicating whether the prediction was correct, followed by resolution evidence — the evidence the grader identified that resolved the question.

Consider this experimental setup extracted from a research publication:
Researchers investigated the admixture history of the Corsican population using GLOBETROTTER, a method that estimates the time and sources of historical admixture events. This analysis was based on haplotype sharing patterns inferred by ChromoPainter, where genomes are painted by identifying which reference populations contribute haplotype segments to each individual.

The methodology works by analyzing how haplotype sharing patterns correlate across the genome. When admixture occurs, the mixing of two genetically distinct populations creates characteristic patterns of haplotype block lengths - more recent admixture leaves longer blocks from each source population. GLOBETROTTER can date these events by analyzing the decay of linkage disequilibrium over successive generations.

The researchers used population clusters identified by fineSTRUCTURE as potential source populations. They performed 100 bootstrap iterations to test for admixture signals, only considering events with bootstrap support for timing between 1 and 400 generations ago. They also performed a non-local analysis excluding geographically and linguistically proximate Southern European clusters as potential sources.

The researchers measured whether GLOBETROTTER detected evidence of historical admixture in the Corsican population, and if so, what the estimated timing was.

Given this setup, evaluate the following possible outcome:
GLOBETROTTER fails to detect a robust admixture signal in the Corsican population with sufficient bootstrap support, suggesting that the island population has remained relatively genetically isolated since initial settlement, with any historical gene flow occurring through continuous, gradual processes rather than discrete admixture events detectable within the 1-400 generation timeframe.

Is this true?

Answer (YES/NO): NO